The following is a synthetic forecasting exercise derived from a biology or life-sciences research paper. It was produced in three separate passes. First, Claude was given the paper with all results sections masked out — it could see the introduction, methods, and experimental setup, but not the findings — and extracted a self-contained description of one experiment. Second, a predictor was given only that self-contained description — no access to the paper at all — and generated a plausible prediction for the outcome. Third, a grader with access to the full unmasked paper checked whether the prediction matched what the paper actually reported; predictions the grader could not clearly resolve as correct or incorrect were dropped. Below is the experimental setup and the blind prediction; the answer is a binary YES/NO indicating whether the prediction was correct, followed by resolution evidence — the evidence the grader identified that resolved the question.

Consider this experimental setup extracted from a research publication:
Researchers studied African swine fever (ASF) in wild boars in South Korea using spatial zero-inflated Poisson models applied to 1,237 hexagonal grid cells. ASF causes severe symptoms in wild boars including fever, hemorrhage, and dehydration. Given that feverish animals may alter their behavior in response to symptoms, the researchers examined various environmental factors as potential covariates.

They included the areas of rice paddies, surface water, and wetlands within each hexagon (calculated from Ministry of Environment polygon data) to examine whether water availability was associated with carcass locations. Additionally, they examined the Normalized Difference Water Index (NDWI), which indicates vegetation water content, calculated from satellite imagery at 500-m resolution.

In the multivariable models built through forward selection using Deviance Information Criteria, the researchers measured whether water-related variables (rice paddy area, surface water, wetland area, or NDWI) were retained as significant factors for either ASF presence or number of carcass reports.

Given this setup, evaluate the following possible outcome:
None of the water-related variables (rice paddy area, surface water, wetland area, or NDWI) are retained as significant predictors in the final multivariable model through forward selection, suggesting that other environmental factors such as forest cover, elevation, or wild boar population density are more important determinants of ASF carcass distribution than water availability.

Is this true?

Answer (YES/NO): YES